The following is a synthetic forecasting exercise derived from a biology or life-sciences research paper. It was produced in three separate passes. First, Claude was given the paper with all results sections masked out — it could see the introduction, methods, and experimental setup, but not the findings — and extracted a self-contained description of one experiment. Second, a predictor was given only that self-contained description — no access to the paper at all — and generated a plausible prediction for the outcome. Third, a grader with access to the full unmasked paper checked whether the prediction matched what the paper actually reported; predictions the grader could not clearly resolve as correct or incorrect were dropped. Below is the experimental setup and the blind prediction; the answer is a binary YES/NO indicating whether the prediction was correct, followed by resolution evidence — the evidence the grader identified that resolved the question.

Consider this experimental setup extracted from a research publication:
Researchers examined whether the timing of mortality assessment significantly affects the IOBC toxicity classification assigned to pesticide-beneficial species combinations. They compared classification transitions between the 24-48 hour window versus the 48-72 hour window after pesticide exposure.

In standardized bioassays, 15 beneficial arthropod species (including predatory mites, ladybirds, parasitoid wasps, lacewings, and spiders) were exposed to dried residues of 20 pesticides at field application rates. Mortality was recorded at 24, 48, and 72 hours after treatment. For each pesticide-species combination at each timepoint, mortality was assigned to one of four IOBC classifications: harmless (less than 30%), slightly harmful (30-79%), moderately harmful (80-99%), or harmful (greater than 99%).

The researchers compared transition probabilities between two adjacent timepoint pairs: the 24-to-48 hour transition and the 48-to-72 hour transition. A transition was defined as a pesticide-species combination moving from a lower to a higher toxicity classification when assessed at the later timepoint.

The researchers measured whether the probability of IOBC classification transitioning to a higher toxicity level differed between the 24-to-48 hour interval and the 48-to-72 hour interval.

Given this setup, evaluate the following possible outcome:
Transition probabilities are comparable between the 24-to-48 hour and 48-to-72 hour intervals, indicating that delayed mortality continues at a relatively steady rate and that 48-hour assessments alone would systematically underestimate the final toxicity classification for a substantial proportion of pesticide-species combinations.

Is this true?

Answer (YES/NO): YES